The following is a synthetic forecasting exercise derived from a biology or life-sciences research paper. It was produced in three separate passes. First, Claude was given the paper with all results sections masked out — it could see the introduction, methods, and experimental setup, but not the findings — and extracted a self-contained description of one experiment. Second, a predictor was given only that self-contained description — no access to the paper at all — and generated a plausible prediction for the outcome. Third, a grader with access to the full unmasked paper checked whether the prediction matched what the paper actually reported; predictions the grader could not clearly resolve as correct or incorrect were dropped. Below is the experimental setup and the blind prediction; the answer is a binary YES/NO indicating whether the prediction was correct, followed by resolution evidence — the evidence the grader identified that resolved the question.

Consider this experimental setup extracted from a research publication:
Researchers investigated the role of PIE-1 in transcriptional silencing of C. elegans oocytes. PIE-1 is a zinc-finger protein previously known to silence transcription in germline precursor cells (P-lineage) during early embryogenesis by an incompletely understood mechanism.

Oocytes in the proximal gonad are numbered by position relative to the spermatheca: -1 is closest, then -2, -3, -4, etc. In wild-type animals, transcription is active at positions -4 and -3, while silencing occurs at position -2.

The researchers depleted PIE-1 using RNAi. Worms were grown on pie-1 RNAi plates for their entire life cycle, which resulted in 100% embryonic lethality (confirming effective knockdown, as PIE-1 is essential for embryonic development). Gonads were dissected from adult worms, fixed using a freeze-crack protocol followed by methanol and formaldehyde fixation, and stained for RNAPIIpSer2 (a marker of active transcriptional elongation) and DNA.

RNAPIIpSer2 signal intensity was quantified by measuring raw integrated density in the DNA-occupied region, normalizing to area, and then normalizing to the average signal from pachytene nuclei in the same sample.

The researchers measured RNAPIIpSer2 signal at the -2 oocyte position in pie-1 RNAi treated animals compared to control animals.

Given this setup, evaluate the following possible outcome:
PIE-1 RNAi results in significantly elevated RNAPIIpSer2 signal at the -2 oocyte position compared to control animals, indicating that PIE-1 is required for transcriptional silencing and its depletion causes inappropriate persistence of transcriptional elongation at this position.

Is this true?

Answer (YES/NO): YES